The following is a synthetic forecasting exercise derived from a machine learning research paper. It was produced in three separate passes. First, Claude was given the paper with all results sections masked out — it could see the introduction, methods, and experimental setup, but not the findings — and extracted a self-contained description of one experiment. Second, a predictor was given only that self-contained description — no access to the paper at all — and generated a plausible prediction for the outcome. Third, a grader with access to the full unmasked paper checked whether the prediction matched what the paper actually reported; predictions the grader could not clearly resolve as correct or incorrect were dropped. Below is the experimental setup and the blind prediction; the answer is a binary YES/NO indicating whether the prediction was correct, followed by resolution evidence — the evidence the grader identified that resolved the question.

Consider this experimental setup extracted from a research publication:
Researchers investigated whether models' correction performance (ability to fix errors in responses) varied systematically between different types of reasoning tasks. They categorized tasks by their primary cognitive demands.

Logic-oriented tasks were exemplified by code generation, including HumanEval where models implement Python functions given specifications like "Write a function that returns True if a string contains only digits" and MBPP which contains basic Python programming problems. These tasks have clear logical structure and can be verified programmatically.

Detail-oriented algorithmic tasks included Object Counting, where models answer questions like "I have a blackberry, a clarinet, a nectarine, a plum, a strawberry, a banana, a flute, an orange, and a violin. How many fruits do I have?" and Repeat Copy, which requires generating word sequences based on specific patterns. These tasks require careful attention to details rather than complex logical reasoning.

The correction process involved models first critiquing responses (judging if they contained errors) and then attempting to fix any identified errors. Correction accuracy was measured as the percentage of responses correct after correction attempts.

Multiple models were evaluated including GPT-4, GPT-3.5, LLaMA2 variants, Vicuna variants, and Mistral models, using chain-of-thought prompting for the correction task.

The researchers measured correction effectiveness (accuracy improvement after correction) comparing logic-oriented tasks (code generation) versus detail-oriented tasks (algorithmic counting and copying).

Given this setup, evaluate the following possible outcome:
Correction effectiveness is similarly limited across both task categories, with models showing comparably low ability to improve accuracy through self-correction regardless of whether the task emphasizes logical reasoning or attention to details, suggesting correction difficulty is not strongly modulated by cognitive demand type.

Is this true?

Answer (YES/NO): NO